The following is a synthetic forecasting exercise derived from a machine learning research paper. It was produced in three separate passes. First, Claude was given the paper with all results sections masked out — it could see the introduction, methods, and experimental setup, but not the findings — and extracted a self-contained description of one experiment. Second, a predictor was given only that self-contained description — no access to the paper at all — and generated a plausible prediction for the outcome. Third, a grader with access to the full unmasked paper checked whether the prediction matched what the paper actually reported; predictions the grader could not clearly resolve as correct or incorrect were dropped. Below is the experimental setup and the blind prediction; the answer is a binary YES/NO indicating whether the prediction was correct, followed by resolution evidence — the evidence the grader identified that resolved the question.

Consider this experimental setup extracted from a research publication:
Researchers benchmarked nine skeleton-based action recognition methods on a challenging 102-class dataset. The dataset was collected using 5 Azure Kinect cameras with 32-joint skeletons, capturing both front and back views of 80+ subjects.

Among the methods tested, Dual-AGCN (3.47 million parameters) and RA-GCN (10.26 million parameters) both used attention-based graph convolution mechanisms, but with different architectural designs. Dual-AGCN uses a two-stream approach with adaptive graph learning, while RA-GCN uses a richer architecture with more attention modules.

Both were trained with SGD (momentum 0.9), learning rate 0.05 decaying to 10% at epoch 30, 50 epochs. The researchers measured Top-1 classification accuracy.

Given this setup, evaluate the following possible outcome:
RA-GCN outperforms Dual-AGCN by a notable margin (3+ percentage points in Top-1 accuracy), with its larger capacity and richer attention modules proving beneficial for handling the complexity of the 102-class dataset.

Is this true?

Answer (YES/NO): NO